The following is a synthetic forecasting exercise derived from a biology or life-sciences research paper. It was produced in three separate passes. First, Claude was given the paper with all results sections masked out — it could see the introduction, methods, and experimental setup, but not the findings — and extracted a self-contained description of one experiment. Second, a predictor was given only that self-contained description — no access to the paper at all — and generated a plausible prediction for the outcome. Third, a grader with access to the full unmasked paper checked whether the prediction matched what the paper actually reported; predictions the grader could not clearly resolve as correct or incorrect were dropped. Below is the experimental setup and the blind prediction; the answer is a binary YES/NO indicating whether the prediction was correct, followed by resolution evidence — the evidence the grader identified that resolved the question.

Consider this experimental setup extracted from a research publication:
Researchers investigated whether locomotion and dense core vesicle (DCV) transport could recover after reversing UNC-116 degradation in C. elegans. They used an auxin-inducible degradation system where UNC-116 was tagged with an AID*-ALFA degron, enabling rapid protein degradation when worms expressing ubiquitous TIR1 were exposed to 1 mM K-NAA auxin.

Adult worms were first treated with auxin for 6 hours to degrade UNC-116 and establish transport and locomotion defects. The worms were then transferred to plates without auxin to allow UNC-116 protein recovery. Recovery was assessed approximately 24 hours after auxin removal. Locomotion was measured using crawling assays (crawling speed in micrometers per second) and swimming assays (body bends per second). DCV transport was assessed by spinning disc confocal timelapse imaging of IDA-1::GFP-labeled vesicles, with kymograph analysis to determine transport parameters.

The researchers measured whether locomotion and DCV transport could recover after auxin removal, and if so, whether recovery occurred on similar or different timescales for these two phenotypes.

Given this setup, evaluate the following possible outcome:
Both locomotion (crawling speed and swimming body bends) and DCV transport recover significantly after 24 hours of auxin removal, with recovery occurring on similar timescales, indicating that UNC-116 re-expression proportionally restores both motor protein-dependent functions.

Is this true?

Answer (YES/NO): NO